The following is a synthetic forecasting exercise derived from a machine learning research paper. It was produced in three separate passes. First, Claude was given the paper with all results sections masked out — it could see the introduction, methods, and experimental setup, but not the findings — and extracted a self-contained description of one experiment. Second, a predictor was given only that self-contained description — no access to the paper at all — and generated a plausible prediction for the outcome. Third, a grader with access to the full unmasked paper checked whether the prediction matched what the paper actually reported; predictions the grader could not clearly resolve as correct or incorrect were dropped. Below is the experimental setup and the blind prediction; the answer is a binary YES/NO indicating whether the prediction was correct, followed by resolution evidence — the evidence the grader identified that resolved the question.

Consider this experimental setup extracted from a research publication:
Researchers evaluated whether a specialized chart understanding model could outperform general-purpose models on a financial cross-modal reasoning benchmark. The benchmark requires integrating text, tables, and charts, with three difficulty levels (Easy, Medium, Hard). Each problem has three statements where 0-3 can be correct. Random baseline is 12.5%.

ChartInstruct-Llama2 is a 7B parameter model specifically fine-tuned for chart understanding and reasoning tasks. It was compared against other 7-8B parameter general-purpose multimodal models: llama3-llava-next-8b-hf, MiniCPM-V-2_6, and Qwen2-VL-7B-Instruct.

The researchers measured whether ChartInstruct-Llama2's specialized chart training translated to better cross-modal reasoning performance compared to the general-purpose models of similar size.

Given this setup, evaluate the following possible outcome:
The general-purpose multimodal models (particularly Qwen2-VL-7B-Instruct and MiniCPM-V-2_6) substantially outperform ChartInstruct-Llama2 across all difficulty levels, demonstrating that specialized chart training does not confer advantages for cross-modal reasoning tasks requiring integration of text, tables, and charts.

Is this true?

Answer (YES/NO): NO